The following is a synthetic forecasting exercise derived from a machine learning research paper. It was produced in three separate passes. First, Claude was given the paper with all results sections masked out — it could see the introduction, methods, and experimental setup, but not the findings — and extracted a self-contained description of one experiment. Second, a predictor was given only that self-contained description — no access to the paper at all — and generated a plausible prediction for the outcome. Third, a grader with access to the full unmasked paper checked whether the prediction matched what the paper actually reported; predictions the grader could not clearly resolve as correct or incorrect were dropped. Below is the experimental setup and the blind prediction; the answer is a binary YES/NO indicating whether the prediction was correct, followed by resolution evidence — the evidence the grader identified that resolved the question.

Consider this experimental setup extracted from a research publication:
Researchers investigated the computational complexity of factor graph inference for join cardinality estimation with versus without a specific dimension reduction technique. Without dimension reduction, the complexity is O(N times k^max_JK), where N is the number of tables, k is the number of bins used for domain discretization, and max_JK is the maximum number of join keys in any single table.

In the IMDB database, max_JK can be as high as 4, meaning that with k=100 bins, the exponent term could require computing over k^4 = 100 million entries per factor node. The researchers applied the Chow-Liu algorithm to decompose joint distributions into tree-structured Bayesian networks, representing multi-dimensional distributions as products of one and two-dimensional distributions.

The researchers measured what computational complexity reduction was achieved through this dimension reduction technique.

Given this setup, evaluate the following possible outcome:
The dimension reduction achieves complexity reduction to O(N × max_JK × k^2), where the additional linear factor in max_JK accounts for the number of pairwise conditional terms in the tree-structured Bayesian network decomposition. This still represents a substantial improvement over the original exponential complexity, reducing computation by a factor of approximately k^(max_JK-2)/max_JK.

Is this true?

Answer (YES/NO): NO